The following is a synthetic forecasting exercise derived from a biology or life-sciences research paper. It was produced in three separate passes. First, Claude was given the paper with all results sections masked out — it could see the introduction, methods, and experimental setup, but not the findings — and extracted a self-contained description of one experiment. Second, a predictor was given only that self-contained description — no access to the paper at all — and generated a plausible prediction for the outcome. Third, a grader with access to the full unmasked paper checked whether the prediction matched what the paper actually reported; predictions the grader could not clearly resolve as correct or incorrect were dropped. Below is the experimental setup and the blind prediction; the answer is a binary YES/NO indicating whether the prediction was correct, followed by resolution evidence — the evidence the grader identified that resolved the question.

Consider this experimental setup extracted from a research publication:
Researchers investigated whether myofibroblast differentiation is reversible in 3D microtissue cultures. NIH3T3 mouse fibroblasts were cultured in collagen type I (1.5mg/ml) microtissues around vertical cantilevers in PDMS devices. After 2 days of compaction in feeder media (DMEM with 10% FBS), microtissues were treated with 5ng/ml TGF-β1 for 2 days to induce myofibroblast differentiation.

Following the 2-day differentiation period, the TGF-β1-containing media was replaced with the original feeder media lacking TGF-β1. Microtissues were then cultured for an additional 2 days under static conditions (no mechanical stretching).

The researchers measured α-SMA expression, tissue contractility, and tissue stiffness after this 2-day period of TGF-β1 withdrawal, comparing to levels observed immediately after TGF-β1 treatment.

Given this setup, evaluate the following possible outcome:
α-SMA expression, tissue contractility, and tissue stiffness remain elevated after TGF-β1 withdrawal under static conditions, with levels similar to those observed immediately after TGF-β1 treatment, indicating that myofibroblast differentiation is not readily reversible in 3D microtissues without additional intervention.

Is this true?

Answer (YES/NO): NO